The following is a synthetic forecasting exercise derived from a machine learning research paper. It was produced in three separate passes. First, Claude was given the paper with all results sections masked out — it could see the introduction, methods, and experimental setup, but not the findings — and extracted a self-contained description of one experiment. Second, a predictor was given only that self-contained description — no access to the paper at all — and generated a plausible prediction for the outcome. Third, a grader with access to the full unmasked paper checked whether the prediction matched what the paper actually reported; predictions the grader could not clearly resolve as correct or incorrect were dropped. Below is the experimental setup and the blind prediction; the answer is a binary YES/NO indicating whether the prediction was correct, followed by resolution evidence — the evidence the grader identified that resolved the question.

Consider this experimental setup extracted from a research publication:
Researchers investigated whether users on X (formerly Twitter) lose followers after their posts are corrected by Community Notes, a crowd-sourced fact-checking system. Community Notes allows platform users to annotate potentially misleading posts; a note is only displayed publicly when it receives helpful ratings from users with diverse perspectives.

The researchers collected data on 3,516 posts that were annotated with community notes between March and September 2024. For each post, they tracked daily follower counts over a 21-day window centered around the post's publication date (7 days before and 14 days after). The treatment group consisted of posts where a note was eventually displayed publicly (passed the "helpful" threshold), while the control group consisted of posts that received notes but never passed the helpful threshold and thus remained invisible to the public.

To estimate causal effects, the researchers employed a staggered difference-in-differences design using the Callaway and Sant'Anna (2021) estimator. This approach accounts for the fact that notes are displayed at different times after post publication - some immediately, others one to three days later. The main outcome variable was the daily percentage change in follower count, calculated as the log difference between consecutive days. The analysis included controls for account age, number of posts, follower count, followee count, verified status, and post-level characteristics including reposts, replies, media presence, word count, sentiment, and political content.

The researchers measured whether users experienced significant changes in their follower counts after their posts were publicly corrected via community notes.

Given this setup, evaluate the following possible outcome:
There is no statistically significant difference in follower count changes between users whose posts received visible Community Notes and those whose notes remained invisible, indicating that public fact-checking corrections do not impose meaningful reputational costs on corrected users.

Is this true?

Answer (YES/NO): YES